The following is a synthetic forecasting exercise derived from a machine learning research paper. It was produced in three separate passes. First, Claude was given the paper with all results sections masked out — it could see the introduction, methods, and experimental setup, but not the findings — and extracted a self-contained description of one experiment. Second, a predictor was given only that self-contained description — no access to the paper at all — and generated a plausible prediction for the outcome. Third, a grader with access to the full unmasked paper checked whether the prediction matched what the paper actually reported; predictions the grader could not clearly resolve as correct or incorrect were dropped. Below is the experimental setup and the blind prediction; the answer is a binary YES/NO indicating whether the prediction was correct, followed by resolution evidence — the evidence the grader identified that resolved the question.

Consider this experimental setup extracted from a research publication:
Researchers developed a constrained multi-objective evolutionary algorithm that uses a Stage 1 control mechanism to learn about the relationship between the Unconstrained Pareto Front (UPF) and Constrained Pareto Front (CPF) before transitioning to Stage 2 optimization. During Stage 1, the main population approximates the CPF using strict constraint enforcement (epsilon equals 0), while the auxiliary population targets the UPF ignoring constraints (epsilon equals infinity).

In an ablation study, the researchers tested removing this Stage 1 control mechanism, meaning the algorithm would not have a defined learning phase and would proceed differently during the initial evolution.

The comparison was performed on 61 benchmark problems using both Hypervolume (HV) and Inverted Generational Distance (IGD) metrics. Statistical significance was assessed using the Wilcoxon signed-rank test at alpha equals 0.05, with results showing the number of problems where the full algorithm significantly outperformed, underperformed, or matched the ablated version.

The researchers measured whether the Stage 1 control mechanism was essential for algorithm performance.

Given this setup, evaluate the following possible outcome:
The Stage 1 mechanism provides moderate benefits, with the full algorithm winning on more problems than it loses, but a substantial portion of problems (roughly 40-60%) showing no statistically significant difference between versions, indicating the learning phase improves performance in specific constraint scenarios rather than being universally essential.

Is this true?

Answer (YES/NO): NO